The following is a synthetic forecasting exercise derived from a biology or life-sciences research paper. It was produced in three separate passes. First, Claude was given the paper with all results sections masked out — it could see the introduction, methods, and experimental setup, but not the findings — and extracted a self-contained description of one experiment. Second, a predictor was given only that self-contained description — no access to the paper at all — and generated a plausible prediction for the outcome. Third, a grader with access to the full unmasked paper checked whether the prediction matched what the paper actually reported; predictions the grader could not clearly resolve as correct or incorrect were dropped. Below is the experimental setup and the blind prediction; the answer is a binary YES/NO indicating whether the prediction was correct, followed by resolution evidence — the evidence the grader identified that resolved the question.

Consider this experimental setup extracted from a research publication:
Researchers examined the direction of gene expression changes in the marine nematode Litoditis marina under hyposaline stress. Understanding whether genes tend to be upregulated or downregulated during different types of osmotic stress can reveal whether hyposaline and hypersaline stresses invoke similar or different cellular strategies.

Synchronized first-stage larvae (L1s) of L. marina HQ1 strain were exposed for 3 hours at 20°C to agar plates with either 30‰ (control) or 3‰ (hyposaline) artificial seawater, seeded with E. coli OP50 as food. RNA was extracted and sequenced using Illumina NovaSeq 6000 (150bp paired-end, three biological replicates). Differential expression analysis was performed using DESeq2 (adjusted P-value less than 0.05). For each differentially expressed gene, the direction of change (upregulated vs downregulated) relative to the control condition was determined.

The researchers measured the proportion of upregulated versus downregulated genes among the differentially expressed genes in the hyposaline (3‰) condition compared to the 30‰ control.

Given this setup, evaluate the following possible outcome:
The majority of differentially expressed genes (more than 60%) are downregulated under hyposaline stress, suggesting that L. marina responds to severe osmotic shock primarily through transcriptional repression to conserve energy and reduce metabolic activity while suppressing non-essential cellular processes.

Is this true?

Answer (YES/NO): NO